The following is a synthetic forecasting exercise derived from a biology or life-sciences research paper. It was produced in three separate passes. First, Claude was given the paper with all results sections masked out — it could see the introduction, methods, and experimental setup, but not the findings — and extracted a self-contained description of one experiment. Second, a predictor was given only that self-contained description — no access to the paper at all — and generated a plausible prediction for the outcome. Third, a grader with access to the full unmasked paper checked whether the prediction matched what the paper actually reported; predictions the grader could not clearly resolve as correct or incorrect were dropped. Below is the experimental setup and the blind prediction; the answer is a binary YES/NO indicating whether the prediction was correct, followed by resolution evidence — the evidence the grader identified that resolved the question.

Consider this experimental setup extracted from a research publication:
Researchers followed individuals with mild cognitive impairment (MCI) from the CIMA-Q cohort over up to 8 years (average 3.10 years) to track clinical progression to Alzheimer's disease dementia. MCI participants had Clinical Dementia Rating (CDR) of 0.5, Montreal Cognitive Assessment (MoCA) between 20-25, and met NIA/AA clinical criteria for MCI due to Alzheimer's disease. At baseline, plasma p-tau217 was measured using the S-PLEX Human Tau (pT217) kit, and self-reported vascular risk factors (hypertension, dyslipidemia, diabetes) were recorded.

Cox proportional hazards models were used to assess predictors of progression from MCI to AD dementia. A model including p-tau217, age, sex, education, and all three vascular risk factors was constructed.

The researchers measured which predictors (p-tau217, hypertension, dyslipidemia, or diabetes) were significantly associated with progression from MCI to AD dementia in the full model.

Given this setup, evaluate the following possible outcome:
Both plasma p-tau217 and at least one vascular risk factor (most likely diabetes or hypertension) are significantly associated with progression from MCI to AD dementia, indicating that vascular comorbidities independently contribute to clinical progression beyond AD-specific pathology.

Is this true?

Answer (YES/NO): NO